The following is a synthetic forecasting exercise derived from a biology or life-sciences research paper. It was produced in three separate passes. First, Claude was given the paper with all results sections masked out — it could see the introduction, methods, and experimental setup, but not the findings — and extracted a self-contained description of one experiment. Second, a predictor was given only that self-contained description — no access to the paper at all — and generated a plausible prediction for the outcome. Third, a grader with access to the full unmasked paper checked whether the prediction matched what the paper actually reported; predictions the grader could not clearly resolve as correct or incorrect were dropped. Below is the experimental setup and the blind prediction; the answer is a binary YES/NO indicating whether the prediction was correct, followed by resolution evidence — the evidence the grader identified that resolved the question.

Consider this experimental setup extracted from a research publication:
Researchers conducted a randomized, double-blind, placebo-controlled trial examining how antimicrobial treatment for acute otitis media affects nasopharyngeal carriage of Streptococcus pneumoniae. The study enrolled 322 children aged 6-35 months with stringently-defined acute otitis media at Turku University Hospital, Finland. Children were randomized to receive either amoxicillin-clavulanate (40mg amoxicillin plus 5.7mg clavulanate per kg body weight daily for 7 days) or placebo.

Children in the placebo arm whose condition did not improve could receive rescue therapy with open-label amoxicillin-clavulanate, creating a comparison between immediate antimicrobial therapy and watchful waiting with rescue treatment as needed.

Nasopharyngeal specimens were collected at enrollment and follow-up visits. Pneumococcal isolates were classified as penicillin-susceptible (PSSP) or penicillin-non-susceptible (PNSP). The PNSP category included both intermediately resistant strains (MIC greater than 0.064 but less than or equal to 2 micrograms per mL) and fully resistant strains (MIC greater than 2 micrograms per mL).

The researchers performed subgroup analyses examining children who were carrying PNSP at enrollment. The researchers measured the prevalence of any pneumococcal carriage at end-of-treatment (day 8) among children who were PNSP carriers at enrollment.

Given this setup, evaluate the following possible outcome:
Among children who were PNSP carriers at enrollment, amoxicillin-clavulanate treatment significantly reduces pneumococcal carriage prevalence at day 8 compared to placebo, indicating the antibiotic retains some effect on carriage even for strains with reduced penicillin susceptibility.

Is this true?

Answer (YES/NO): NO